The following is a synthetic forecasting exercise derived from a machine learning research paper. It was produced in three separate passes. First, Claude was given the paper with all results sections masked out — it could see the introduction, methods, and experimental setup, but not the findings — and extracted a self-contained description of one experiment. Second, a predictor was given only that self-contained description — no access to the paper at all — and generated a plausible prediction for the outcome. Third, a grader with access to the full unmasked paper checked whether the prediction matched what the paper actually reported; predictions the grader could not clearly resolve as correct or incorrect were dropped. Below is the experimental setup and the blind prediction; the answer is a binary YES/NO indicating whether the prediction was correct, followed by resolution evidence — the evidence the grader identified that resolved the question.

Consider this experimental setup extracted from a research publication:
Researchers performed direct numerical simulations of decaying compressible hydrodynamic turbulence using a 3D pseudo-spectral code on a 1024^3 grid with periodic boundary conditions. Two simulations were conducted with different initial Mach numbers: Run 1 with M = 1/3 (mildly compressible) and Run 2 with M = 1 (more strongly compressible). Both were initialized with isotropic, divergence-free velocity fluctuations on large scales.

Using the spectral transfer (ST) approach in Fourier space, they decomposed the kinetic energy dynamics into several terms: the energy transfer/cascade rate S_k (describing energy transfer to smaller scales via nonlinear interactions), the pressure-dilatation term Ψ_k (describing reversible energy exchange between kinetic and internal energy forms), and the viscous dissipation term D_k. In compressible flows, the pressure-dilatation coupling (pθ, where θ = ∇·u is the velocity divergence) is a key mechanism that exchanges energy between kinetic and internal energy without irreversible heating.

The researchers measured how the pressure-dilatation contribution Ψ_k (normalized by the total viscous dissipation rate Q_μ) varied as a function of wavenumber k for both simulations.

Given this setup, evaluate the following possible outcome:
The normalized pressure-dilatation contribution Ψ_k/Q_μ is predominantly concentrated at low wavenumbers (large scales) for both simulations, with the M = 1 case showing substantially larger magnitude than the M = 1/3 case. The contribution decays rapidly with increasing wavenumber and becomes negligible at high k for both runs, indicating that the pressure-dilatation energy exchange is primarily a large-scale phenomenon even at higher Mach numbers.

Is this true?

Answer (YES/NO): NO